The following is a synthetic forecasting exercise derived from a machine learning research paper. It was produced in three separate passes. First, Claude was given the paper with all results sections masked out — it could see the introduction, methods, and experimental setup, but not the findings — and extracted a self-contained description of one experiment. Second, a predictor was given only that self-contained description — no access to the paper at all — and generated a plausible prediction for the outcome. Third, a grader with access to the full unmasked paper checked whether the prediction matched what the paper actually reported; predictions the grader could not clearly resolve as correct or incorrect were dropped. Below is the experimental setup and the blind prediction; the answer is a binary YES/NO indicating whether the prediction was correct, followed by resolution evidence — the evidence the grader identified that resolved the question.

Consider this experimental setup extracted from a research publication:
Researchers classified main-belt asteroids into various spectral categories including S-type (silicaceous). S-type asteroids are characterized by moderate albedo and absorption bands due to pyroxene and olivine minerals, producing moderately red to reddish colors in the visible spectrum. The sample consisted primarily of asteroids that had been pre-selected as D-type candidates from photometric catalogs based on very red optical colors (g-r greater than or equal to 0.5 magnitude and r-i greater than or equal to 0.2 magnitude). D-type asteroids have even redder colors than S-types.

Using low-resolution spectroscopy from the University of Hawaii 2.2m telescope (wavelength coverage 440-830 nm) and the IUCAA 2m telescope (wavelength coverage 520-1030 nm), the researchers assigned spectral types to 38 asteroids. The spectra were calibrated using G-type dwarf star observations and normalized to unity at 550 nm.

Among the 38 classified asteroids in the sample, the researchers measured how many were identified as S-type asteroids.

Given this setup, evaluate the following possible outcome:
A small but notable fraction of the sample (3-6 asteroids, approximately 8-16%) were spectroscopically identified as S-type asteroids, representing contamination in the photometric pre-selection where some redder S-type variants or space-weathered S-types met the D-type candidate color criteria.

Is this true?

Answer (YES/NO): NO